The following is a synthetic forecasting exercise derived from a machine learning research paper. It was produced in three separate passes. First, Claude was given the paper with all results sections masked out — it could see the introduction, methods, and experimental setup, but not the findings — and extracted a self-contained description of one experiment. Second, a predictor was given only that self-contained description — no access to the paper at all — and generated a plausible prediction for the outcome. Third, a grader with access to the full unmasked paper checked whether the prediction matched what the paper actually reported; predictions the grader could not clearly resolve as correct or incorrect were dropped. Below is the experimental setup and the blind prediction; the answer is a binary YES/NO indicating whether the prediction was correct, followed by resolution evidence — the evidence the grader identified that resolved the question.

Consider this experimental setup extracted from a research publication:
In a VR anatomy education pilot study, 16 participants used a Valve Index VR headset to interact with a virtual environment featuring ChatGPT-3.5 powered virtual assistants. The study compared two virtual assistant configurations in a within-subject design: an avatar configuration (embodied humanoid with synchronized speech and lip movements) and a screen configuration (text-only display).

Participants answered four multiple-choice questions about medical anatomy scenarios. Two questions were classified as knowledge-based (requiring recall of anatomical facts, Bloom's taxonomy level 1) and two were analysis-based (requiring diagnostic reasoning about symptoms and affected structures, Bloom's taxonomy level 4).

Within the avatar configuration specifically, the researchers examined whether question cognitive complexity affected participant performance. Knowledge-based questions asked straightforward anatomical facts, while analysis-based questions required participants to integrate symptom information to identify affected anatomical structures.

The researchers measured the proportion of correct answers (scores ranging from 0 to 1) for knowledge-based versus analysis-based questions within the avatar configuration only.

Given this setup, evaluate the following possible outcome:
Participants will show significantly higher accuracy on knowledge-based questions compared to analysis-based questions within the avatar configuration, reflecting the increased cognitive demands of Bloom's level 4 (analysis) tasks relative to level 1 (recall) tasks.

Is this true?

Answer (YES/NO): YES